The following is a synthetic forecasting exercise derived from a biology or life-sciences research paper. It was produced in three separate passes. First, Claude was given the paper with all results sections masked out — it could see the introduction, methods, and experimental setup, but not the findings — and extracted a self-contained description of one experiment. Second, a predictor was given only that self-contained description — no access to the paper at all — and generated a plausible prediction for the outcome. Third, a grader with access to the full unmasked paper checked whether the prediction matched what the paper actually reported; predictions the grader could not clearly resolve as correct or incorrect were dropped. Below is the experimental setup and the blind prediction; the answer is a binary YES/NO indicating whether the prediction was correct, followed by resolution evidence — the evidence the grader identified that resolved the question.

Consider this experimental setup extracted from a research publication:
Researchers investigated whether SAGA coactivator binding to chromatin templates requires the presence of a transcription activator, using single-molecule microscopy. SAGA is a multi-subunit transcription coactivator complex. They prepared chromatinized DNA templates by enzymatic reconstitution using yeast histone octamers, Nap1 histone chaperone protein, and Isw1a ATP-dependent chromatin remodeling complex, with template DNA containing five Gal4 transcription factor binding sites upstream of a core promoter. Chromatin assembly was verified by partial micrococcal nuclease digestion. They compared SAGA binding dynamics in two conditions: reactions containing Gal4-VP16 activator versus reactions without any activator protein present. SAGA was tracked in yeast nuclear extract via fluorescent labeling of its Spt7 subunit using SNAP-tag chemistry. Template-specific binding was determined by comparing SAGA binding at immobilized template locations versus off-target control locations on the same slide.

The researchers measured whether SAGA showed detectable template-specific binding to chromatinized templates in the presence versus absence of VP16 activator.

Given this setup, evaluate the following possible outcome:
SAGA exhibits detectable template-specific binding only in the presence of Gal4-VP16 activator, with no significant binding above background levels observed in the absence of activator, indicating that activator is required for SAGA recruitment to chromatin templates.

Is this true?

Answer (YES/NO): NO